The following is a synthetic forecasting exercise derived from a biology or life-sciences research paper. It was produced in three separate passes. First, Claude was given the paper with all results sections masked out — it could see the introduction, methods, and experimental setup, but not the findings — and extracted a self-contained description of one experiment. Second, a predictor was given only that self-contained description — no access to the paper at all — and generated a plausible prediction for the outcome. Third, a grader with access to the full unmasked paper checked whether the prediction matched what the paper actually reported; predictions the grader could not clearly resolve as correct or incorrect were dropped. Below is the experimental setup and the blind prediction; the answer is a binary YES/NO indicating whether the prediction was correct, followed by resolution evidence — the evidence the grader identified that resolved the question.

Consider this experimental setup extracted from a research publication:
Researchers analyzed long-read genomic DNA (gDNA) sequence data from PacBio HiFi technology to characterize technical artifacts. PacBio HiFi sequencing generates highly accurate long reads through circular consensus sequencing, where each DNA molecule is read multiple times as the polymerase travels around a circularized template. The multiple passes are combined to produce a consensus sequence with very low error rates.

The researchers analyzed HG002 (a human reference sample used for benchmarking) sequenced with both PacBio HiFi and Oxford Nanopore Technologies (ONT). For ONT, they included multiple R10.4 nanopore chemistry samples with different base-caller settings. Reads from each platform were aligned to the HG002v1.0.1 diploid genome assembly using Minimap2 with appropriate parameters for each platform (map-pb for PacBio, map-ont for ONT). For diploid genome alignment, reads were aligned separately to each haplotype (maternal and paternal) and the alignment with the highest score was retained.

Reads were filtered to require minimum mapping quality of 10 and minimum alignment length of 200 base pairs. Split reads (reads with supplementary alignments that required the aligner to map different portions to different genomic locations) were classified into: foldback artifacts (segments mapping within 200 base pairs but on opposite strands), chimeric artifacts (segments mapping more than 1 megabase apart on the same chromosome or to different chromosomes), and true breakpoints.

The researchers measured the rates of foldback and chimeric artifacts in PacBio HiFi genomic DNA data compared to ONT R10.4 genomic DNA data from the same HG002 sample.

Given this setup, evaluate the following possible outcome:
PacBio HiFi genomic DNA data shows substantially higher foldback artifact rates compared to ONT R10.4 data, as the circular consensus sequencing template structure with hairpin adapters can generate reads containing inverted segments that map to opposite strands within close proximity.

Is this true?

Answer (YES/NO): NO